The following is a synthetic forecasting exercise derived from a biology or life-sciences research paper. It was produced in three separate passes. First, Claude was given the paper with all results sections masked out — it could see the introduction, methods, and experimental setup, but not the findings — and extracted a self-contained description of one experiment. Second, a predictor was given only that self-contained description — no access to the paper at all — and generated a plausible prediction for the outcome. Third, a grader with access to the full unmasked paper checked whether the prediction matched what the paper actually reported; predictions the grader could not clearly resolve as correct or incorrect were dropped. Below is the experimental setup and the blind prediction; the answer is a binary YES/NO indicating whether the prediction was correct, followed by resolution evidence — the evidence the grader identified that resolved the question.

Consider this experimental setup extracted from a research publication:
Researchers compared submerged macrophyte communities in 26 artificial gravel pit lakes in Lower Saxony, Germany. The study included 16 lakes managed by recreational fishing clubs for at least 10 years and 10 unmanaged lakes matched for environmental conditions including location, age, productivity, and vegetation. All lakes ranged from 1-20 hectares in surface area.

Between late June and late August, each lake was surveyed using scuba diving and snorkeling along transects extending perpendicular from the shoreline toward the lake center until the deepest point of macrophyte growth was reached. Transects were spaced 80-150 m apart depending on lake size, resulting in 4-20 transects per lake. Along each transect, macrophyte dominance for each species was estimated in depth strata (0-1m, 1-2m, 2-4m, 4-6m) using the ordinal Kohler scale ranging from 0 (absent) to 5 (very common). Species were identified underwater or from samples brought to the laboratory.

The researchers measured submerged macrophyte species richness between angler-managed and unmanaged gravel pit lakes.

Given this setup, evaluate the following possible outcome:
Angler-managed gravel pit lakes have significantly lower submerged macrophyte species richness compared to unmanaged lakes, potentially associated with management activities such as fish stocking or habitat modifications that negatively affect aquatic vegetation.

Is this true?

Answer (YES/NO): NO